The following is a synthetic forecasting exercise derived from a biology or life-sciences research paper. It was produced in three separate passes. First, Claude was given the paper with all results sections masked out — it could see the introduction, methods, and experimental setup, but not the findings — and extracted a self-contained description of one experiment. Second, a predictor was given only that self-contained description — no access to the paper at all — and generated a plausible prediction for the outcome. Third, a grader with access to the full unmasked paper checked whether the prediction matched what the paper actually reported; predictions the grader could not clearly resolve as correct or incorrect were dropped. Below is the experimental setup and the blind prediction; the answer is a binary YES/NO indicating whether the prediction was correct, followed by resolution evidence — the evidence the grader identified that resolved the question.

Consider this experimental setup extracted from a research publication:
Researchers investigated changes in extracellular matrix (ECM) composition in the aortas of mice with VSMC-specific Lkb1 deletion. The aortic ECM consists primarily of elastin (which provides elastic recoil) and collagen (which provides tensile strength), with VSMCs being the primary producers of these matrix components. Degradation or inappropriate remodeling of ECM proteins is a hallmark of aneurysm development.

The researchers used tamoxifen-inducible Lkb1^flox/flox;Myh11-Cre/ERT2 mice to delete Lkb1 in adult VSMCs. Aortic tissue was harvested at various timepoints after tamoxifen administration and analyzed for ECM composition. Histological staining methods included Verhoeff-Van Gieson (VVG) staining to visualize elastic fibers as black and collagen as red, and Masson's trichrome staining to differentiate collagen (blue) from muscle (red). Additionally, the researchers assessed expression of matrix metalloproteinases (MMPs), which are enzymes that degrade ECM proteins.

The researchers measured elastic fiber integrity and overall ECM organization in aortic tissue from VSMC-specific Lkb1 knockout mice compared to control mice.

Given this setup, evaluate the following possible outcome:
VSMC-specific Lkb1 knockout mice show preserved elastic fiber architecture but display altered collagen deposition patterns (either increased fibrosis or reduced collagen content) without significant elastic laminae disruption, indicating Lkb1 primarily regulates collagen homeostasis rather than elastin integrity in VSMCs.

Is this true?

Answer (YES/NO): NO